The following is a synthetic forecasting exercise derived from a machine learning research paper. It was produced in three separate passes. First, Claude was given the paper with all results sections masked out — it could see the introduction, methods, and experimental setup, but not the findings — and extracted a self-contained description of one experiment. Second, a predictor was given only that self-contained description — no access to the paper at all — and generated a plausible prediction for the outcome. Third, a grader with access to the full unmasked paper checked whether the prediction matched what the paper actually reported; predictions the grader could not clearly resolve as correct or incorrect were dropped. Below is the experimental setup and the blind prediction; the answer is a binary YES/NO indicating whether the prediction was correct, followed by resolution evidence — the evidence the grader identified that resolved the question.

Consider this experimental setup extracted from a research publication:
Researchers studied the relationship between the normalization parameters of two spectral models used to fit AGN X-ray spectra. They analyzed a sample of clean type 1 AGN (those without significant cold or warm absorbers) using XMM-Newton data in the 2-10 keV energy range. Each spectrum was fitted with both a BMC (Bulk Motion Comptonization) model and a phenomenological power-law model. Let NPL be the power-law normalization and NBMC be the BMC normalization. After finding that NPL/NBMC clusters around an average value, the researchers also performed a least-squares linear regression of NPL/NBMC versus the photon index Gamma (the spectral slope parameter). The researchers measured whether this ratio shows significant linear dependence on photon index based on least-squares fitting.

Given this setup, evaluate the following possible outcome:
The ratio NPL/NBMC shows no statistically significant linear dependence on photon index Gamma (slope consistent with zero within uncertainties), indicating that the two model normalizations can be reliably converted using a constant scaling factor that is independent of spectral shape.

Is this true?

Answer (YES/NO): NO